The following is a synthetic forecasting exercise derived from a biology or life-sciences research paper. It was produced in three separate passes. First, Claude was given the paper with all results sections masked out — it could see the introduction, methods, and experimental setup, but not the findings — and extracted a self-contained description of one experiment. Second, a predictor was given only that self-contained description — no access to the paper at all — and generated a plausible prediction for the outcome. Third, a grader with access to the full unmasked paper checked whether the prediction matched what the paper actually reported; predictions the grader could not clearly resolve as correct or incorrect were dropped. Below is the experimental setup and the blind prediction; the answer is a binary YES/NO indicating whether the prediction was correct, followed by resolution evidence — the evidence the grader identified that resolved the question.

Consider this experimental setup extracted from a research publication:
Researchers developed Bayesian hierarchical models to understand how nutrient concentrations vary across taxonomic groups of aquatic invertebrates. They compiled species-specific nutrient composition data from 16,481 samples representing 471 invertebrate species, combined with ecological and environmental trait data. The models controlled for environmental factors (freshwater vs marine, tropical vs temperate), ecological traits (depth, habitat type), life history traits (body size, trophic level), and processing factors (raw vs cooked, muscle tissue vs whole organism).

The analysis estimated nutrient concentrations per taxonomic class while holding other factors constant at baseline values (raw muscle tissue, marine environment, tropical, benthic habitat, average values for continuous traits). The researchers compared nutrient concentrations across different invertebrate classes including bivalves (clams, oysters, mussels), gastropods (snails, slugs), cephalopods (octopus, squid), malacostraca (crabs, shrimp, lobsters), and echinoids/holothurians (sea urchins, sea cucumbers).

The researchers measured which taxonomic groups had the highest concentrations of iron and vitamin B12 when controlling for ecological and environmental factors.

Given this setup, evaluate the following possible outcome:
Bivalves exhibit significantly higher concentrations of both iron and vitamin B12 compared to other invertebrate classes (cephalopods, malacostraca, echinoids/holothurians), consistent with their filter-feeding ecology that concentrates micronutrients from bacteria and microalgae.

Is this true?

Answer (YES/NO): YES